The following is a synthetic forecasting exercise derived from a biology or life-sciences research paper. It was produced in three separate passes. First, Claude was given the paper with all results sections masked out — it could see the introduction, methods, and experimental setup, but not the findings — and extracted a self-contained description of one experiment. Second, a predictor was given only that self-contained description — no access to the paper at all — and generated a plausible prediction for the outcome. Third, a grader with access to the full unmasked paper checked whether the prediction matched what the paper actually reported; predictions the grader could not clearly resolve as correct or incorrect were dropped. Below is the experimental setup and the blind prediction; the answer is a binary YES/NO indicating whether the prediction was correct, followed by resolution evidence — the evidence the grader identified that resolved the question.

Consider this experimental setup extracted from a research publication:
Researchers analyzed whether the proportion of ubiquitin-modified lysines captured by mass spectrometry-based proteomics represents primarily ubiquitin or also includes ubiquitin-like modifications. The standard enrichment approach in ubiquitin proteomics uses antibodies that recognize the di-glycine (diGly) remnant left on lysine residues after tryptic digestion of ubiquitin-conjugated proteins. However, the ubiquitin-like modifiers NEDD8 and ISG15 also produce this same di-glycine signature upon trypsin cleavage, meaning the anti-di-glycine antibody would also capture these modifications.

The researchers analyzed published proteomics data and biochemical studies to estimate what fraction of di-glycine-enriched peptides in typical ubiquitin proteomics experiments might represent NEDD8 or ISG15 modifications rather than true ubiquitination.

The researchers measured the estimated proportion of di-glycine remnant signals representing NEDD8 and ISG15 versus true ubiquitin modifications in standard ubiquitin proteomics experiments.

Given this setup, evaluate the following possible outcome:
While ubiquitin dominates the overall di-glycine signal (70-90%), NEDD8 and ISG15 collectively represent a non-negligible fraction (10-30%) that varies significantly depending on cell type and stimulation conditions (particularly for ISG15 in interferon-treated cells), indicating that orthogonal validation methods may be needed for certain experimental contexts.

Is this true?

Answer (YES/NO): NO